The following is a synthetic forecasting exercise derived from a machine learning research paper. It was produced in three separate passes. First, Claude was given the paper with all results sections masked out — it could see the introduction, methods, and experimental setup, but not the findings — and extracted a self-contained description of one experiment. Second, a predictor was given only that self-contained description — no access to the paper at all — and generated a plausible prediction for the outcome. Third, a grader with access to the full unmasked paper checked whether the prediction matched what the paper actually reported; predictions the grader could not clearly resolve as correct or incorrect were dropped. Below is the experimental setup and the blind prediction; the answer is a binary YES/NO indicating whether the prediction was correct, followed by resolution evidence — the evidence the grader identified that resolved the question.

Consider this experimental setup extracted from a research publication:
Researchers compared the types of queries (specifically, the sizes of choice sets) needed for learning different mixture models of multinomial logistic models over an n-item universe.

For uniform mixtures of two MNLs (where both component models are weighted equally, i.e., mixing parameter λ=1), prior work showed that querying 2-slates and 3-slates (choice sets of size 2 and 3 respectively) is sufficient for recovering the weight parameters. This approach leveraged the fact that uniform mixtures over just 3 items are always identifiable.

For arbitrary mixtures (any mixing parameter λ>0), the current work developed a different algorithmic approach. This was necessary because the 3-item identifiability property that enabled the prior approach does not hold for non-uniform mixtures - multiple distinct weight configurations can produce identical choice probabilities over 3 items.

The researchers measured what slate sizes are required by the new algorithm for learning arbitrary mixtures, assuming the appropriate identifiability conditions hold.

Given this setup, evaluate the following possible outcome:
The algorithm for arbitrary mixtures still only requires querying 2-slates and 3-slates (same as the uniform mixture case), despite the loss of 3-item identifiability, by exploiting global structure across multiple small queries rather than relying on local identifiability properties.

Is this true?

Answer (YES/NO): NO